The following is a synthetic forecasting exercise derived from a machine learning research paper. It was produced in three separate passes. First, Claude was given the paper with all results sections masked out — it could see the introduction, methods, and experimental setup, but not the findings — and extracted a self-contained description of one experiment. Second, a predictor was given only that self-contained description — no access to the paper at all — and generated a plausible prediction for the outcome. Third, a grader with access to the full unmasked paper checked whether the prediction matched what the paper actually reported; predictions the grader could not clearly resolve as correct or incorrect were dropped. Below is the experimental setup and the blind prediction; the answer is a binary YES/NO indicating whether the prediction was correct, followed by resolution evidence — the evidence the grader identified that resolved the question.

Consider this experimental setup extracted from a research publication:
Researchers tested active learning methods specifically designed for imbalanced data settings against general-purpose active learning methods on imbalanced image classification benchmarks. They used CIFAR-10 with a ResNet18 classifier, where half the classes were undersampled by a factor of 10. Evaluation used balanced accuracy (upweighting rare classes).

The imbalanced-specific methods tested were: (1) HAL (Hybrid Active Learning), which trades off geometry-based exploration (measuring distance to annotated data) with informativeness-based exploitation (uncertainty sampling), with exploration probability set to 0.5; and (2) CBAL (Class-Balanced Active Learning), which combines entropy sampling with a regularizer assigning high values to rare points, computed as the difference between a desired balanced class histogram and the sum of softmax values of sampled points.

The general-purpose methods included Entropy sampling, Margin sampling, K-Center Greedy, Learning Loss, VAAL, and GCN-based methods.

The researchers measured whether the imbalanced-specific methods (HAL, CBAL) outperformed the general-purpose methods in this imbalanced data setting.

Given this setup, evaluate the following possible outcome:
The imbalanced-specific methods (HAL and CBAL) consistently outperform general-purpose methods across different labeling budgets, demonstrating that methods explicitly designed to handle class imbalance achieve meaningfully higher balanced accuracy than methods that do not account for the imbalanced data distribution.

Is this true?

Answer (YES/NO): NO